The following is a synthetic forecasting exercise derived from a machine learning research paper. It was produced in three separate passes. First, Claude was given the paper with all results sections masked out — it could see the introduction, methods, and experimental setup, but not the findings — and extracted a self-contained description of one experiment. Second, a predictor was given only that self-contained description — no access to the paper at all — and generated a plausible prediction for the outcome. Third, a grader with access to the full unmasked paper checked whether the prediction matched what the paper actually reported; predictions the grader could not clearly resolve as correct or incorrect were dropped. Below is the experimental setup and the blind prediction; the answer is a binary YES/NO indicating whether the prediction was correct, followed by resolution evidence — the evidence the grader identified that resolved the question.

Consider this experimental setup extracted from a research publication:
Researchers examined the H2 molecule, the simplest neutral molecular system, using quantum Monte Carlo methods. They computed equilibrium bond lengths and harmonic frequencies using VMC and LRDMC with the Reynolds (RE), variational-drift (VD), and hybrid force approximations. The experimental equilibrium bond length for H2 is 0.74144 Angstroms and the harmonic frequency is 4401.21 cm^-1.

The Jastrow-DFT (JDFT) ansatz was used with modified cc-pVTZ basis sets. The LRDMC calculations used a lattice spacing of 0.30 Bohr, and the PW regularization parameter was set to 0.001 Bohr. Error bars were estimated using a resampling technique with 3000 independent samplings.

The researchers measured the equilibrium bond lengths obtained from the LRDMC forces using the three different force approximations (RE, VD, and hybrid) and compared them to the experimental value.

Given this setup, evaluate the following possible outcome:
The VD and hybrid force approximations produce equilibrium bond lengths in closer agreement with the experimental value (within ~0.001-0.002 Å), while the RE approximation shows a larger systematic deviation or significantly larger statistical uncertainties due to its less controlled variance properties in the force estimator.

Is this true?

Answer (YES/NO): NO